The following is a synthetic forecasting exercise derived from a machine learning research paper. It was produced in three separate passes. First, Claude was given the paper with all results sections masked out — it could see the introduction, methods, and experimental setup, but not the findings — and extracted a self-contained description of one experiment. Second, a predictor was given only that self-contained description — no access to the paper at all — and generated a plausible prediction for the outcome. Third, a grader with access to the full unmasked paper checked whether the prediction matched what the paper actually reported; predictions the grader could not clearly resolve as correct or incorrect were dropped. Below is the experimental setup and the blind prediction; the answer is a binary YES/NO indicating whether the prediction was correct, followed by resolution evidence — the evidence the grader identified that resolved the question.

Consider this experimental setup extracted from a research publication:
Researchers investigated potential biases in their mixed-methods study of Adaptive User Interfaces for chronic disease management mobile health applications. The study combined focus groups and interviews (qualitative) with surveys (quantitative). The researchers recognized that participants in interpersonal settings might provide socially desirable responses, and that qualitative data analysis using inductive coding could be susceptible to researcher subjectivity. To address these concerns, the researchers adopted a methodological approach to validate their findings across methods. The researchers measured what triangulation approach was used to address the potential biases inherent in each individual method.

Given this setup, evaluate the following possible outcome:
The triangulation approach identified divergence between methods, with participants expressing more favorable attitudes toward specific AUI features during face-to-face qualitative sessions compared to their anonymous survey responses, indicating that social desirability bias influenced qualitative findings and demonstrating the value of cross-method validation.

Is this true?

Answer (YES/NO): NO